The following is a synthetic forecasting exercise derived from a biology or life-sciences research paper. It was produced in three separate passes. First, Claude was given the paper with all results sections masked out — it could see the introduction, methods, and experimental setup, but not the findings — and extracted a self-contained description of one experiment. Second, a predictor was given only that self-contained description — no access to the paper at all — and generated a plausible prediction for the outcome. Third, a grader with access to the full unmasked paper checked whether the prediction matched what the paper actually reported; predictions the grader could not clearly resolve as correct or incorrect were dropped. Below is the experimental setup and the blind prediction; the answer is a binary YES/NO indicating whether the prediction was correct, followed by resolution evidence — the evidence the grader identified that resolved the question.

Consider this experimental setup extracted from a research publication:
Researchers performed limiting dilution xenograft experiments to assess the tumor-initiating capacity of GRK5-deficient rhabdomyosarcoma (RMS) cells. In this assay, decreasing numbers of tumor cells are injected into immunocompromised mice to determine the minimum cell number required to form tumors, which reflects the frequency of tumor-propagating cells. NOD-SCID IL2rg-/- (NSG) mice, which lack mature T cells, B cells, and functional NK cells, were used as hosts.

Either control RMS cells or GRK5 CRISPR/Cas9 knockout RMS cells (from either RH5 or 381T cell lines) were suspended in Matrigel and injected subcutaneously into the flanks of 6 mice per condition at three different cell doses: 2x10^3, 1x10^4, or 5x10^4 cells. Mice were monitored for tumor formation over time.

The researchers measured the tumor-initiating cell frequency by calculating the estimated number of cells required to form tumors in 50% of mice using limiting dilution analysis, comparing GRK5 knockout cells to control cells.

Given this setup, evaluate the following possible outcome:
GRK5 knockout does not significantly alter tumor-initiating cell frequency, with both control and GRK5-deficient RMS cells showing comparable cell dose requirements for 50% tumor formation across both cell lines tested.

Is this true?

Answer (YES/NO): NO